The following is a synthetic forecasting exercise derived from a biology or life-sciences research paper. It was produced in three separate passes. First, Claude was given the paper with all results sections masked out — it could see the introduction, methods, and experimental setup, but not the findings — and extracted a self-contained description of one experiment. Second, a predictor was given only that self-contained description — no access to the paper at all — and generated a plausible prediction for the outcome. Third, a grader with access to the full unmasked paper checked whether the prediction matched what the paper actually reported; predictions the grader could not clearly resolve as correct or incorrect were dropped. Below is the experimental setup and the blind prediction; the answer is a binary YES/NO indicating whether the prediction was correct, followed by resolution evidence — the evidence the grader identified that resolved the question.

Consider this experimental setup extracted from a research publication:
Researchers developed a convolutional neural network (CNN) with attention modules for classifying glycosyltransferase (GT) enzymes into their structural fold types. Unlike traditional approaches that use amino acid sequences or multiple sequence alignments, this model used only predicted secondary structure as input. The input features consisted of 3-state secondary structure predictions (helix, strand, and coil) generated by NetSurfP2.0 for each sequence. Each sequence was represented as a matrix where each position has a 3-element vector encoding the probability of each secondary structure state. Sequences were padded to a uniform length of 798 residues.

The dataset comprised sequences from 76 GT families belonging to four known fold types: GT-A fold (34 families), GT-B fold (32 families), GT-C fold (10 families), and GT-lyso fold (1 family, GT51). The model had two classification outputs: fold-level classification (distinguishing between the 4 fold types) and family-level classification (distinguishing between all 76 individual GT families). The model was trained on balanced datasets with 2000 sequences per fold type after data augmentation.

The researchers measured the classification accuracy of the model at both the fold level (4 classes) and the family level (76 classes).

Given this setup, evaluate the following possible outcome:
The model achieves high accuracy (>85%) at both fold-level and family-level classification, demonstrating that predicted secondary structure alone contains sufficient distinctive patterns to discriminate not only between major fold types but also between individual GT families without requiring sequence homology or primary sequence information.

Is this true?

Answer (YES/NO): NO